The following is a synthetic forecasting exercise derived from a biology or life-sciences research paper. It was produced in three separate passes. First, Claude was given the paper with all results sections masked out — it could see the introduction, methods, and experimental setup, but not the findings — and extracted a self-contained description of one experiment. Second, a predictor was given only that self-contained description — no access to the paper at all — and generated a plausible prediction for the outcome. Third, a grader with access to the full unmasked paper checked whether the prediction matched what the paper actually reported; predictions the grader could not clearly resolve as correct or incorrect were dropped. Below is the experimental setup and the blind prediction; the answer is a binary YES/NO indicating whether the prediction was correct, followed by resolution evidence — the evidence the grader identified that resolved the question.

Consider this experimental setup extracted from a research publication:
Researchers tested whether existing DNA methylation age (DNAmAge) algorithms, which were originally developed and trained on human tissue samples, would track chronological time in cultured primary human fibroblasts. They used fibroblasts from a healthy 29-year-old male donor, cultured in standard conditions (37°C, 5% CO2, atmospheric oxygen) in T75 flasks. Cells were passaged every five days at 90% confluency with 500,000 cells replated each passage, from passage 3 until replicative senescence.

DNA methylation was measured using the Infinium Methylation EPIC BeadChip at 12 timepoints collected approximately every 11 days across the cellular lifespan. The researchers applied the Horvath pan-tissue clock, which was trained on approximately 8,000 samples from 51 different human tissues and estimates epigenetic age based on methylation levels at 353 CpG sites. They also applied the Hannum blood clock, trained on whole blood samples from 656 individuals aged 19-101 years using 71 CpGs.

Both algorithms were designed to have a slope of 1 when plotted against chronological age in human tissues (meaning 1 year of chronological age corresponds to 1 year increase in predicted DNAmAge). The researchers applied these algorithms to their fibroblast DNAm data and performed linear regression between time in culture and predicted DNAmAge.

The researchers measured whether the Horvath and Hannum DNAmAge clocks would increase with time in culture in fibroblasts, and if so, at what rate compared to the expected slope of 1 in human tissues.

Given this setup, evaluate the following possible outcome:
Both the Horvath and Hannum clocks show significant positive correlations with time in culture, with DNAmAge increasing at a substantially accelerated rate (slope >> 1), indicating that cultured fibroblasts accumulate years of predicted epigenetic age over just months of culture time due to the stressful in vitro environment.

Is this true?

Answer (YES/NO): YES